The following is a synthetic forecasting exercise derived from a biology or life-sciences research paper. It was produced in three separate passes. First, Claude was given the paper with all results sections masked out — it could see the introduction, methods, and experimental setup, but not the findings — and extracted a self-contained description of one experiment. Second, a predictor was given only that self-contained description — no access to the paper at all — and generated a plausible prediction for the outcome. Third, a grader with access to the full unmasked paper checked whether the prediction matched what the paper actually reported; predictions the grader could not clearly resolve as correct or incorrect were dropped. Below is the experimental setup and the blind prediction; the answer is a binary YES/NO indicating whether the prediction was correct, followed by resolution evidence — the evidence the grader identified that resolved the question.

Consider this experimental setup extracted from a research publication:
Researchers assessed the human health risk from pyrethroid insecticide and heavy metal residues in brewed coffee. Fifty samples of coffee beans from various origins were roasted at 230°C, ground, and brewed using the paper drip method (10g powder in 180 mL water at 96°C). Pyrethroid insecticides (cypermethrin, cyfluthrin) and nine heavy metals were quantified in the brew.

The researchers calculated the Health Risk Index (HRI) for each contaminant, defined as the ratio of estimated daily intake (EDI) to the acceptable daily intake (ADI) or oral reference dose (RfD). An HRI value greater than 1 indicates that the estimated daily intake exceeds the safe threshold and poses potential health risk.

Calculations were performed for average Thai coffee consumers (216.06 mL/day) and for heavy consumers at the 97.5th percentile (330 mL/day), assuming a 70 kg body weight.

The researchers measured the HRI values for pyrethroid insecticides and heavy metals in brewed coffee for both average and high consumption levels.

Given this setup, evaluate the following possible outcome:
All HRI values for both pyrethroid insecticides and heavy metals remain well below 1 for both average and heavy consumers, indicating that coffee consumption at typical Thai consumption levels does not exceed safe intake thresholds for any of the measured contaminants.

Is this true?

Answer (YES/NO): YES